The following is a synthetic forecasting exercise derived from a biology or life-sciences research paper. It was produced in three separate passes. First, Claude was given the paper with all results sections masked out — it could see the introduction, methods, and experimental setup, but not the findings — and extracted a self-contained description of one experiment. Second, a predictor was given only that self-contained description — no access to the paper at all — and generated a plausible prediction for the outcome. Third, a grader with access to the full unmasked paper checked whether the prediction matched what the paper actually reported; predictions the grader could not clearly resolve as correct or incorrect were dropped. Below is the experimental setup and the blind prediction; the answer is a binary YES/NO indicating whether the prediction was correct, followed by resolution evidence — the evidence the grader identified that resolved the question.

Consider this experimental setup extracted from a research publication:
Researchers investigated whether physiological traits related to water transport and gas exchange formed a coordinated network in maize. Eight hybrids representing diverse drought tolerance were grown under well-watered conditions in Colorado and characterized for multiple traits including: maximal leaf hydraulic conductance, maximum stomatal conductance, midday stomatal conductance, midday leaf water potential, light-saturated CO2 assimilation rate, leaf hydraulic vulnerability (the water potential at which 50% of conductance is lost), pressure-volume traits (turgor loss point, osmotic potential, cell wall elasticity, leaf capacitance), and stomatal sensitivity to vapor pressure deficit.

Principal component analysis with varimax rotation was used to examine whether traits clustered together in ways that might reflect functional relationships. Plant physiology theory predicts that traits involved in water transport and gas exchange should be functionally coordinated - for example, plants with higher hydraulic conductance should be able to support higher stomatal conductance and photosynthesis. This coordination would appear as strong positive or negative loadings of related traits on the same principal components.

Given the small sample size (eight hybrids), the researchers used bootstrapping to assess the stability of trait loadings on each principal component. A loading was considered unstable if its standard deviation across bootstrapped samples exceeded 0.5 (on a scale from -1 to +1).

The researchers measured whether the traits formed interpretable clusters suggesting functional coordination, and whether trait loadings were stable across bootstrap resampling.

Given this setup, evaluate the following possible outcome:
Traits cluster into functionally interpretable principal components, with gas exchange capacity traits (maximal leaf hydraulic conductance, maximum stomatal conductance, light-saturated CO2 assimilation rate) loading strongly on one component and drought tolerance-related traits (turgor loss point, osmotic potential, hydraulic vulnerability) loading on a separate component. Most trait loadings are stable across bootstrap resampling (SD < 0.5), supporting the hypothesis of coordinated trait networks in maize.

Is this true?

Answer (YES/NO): NO